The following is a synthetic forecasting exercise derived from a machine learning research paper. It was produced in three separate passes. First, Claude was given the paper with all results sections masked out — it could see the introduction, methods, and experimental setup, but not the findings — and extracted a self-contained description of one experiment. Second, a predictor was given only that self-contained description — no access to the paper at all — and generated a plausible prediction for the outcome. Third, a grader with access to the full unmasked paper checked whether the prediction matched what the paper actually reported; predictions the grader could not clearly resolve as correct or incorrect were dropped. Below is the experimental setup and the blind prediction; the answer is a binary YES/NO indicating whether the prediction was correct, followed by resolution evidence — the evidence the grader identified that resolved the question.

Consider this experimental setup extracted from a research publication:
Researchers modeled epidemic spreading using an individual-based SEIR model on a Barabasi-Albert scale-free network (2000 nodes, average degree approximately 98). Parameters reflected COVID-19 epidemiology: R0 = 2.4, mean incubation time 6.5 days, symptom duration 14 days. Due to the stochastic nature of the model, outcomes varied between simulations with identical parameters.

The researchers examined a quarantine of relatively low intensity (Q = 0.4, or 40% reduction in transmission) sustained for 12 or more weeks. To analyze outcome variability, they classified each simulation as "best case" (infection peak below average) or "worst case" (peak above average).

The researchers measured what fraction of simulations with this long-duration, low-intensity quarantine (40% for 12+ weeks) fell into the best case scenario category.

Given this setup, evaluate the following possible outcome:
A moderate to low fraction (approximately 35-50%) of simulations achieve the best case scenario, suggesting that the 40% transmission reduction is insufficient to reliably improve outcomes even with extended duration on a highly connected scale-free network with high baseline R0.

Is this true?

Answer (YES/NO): NO